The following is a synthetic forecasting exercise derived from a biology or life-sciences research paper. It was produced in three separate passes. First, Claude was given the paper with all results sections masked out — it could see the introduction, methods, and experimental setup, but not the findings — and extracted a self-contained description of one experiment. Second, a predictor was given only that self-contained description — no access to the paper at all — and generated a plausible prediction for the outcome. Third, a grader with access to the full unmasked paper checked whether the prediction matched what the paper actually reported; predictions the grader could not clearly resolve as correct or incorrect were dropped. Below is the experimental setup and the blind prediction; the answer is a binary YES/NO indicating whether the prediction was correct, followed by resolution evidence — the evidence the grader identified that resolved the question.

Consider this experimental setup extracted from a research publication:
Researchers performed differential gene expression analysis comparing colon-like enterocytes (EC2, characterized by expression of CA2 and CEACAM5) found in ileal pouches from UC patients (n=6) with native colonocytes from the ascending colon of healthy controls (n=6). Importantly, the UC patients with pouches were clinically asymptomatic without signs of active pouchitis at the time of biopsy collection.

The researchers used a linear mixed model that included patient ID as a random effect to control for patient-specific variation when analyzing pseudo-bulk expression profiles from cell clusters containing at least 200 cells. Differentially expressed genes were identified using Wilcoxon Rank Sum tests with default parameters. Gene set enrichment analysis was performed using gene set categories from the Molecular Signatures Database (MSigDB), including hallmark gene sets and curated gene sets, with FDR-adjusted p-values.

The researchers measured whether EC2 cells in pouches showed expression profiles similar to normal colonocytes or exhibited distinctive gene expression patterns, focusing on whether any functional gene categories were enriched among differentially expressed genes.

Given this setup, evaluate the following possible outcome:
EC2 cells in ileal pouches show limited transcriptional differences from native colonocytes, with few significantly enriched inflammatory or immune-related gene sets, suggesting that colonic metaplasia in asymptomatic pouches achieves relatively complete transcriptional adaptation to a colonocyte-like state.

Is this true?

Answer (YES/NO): NO